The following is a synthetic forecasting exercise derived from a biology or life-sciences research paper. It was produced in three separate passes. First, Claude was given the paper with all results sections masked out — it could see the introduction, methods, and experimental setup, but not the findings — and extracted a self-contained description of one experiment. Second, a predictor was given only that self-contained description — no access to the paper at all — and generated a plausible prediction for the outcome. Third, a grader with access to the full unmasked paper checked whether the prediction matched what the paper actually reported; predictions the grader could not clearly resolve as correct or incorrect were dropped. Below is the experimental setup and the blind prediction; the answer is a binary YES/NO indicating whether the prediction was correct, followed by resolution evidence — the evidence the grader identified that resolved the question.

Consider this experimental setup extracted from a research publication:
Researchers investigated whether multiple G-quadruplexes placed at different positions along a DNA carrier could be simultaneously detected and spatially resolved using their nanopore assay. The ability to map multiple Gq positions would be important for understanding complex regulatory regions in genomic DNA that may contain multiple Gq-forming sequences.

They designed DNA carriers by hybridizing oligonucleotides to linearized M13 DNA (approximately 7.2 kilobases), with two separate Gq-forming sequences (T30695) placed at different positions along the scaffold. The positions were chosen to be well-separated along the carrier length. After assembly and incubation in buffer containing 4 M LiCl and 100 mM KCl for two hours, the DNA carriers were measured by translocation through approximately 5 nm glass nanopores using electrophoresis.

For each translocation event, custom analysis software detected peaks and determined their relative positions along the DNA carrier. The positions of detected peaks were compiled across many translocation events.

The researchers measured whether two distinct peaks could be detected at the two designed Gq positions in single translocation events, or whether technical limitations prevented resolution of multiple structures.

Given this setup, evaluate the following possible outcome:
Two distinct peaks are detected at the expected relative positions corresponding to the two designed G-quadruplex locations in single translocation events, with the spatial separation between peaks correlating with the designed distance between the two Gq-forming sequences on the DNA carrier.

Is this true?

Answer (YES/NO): YES